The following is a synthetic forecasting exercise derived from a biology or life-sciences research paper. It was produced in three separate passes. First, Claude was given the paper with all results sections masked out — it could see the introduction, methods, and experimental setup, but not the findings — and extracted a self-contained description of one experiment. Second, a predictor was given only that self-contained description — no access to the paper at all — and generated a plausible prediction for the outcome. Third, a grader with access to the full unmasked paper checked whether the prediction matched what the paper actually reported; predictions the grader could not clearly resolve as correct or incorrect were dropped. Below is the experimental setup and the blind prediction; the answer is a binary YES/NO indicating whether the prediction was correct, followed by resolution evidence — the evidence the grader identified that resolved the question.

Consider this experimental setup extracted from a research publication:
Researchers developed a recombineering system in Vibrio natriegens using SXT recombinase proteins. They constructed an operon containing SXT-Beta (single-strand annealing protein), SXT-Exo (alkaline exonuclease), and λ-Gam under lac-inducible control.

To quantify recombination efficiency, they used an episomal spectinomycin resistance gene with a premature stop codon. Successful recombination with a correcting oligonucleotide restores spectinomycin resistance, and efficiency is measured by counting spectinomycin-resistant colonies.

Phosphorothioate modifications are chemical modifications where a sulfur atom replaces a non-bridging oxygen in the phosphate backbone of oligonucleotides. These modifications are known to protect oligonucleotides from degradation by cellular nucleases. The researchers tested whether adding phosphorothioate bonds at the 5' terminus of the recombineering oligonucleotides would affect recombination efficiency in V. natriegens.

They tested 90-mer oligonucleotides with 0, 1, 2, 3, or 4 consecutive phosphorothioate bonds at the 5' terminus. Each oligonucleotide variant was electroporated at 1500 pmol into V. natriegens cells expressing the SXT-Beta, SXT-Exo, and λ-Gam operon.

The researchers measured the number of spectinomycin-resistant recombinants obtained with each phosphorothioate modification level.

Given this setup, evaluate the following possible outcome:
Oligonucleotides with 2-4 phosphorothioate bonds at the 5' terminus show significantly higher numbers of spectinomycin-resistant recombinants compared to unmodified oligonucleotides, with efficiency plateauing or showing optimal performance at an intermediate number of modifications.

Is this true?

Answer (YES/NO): NO